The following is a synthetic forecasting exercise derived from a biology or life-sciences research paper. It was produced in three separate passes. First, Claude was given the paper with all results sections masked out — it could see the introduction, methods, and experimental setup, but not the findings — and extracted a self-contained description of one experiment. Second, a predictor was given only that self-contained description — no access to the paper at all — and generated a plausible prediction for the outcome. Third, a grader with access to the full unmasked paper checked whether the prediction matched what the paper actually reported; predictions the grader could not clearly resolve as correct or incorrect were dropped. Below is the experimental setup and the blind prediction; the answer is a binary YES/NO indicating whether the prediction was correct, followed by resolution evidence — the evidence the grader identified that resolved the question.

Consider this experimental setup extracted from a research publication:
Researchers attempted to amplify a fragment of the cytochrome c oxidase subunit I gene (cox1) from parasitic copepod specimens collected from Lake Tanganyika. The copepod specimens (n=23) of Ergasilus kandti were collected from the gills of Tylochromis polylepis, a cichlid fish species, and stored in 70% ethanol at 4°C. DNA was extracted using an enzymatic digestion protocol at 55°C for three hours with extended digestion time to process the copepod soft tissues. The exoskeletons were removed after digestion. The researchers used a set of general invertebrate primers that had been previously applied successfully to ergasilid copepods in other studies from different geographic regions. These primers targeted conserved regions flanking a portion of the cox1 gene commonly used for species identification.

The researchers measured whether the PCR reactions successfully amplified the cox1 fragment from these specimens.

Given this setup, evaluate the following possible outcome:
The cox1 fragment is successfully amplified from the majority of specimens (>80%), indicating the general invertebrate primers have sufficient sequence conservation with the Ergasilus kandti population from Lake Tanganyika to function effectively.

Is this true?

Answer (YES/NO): NO